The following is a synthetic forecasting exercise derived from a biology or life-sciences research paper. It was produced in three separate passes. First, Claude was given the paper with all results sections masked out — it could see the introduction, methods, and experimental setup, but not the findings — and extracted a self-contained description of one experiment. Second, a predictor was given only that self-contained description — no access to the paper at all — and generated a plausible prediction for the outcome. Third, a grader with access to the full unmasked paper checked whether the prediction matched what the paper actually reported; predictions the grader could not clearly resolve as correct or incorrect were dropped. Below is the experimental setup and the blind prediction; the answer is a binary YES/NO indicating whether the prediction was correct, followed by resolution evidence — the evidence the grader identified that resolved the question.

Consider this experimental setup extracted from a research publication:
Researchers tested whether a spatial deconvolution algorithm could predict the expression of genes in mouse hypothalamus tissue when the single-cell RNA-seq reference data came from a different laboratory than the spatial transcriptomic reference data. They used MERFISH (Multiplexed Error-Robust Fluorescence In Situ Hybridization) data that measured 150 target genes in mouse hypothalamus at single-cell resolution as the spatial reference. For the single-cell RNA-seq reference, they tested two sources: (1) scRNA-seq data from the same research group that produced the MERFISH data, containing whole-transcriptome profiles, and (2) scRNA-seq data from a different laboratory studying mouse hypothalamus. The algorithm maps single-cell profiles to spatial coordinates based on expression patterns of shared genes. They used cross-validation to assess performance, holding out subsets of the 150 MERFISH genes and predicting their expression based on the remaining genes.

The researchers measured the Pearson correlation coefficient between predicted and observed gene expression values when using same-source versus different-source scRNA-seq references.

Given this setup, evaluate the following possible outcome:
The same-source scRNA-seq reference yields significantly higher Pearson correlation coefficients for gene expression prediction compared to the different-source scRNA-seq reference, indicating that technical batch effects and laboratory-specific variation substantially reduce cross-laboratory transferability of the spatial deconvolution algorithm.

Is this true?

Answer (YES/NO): NO